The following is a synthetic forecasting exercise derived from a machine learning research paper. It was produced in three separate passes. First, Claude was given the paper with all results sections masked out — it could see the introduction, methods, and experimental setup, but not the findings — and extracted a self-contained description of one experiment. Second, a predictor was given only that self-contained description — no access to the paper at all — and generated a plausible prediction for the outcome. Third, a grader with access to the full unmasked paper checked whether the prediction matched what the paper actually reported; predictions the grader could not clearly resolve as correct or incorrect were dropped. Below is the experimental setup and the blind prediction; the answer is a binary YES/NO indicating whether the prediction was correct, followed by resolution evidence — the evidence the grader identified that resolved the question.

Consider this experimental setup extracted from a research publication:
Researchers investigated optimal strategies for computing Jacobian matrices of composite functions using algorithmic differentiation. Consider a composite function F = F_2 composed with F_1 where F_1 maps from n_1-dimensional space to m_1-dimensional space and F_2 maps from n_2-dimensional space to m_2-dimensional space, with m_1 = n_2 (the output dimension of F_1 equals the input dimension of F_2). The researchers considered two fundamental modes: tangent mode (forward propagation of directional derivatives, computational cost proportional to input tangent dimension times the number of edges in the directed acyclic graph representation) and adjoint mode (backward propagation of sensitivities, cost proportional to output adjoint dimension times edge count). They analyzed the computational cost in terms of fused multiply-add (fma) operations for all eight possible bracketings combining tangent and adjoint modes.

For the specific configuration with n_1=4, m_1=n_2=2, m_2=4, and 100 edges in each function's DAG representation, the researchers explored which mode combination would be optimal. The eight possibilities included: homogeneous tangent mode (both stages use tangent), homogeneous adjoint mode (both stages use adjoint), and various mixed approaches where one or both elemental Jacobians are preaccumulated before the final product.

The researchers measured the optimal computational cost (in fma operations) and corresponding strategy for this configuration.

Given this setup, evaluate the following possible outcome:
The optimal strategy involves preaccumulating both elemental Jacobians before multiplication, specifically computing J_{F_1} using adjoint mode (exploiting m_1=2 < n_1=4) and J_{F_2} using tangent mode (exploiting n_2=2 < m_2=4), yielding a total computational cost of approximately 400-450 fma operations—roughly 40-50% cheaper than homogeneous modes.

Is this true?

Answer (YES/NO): YES